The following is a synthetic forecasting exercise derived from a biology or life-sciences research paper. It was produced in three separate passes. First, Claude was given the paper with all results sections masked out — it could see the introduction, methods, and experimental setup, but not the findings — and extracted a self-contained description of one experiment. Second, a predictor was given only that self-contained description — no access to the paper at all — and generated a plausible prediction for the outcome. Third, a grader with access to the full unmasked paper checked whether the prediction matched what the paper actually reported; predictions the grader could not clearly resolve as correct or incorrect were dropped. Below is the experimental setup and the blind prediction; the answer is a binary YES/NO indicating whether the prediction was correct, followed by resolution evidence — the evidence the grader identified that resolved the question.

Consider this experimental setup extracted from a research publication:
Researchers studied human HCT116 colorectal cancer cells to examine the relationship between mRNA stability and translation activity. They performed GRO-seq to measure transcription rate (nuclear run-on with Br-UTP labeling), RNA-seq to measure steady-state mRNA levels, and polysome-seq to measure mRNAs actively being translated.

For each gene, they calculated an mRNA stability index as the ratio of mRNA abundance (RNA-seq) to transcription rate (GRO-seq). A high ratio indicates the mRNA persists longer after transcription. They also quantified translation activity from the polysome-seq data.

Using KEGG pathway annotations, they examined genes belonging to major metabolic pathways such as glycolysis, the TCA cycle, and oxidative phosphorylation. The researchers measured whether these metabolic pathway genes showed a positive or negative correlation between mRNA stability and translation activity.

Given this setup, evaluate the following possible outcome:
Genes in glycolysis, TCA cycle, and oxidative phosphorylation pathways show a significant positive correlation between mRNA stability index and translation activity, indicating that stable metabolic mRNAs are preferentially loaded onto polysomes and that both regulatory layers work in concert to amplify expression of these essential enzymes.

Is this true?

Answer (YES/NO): YES